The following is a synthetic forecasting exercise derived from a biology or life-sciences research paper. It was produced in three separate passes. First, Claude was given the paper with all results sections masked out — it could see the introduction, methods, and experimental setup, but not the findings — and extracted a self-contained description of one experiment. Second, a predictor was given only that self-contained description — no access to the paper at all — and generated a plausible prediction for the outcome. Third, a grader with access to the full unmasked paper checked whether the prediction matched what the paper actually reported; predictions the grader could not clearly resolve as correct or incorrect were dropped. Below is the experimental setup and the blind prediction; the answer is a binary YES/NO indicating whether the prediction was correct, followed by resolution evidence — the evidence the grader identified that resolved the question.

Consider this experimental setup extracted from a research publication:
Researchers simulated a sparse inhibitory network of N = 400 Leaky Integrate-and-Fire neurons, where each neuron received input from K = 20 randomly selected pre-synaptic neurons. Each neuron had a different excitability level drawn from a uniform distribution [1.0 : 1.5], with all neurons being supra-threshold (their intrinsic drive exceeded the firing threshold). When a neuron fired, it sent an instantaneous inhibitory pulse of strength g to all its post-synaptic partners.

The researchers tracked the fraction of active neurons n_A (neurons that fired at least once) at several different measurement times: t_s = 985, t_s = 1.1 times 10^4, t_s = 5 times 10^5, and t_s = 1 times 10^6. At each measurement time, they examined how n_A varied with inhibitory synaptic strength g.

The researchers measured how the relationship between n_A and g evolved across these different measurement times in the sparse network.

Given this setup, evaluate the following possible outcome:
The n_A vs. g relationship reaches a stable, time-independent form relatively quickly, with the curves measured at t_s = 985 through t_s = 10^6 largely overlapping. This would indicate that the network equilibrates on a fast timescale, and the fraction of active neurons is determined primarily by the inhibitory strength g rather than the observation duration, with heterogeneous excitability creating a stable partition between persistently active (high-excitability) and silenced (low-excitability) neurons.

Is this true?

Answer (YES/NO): NO